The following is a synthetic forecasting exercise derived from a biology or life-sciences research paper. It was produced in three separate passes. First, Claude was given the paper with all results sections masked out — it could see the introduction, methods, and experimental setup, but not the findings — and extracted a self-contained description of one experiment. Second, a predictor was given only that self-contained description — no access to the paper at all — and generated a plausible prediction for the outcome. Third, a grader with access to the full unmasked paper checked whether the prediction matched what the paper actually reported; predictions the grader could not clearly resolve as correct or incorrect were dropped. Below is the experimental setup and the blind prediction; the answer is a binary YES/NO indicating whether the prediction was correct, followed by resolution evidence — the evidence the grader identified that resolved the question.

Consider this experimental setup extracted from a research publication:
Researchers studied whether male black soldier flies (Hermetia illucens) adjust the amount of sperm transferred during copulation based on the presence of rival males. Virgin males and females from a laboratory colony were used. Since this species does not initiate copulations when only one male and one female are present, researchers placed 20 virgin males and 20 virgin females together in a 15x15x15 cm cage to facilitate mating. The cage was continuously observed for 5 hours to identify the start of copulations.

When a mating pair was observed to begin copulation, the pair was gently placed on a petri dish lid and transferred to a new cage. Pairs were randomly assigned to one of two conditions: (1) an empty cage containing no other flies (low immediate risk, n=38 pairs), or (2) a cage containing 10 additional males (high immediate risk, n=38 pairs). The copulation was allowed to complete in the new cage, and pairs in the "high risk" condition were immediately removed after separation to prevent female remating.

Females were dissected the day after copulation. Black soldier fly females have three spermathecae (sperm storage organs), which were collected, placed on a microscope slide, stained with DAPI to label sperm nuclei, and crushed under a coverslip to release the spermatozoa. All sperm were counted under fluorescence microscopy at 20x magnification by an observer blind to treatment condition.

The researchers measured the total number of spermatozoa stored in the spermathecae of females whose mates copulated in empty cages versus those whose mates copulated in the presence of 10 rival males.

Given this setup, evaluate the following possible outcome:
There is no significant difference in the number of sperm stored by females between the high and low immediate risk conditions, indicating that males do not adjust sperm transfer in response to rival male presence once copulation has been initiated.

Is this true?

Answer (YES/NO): NO